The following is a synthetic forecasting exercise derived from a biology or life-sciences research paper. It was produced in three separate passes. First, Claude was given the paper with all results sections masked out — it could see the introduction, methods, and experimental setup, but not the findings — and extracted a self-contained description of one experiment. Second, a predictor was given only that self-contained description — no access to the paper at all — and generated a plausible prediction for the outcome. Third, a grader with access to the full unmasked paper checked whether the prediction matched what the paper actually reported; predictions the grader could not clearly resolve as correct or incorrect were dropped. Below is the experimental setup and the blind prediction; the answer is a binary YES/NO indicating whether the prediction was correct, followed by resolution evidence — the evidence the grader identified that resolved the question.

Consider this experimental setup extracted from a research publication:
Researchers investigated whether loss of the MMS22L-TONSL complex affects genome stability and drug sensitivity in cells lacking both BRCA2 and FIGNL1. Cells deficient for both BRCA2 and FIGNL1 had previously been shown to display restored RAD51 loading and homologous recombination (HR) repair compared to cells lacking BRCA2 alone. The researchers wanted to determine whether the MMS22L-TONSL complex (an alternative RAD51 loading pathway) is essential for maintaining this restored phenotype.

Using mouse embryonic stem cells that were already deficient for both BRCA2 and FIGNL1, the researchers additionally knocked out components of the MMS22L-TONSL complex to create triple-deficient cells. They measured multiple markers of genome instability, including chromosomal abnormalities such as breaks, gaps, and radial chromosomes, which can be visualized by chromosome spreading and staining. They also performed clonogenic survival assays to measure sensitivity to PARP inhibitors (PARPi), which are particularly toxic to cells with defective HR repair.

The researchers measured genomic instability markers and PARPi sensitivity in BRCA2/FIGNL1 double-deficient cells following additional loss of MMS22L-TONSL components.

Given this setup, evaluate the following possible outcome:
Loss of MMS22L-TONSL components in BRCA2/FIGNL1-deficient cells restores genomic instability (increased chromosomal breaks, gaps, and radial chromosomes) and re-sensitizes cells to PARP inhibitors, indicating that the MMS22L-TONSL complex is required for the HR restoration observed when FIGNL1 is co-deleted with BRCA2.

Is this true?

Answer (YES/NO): YES